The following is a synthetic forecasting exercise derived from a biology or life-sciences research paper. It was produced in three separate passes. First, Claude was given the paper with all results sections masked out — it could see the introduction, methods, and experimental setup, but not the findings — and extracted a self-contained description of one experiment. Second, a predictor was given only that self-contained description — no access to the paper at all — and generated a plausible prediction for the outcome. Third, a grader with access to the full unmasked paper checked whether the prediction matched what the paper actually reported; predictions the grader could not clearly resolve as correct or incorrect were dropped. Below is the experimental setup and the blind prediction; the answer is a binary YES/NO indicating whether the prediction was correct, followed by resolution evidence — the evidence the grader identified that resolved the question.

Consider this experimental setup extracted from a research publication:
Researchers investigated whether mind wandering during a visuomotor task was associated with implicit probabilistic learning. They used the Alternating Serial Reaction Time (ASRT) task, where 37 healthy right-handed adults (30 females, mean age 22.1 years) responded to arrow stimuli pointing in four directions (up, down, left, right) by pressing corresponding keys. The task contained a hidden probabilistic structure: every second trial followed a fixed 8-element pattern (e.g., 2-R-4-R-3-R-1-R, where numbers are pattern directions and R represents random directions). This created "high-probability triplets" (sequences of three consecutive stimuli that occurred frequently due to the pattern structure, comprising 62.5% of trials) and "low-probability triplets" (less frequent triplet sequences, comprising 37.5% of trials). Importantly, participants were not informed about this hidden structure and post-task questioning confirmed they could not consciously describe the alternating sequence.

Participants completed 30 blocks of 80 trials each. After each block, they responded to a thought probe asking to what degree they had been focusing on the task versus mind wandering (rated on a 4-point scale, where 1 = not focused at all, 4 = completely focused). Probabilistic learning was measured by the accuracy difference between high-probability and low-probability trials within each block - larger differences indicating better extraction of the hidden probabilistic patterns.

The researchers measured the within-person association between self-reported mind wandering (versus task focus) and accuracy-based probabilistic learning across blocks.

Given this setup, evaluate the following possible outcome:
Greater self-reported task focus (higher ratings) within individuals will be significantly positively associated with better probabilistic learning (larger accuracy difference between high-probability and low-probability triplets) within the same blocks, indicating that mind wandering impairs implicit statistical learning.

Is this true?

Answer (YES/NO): NO